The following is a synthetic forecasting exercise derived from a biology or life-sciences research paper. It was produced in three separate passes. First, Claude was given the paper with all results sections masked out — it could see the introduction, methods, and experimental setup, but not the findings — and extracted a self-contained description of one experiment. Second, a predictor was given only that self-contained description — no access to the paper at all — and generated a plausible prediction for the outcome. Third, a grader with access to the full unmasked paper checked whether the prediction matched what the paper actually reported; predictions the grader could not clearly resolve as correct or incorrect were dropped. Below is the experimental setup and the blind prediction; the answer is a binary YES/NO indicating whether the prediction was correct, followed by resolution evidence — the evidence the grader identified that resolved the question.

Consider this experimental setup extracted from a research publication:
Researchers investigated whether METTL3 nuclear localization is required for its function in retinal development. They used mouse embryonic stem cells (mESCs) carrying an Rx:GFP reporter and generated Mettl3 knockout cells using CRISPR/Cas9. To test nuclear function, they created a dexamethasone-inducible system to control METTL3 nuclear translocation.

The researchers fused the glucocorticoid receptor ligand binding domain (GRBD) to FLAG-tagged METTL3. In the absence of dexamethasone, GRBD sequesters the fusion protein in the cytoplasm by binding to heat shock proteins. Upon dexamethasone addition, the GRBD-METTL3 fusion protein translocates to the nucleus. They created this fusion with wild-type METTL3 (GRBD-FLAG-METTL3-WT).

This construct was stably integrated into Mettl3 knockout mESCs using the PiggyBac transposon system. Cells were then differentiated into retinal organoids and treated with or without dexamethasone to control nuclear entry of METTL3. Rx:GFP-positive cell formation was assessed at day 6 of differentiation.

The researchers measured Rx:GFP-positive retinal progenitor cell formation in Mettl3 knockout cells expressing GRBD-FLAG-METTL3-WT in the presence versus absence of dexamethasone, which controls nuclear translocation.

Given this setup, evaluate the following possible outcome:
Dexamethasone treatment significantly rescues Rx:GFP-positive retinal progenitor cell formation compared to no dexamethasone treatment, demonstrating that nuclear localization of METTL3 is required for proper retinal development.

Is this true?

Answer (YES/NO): YES